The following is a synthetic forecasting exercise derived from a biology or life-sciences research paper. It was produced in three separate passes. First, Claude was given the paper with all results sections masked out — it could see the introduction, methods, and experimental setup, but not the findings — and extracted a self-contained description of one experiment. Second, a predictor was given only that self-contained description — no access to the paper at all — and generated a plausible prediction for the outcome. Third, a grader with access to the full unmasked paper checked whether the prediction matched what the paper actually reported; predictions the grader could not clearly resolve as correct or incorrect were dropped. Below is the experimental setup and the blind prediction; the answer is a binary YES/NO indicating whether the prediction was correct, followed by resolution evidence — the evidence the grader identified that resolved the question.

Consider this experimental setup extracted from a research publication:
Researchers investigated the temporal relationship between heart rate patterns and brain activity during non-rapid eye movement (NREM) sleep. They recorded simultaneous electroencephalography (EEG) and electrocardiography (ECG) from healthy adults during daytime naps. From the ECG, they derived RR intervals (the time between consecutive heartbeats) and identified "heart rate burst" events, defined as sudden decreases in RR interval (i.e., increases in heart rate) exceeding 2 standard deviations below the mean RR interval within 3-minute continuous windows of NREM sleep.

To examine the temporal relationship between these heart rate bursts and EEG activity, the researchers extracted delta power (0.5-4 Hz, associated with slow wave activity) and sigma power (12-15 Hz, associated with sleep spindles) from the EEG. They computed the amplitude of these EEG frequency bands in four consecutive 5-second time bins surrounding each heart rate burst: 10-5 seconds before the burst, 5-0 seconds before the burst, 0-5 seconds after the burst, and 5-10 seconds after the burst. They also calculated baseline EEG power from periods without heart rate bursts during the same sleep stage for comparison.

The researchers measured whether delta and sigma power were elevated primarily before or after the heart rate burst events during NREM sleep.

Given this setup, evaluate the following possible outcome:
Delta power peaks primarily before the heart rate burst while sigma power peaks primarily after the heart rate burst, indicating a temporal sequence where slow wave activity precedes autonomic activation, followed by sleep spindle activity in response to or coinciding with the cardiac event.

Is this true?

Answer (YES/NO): NO